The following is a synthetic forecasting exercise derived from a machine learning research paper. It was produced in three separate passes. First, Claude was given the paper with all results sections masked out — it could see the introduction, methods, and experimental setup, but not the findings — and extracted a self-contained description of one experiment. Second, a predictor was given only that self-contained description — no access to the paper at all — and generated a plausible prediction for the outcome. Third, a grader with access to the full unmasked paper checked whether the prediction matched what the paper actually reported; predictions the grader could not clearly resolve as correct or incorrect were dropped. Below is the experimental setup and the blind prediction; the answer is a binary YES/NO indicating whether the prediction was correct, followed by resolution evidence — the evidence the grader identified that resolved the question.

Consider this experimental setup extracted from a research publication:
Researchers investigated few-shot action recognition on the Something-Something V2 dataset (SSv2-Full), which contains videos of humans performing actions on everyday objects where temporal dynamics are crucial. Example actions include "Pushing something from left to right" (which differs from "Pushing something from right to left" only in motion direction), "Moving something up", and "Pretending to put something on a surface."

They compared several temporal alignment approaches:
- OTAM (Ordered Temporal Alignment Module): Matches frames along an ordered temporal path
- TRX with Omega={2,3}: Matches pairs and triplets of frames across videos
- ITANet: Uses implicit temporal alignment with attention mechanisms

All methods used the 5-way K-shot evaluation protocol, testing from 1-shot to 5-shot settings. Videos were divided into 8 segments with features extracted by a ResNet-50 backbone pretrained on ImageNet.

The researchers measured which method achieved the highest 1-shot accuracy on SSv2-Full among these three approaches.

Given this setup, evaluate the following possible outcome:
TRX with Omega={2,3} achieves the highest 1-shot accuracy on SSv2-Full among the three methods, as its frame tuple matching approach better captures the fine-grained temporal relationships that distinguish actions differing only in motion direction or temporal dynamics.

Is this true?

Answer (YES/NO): NO